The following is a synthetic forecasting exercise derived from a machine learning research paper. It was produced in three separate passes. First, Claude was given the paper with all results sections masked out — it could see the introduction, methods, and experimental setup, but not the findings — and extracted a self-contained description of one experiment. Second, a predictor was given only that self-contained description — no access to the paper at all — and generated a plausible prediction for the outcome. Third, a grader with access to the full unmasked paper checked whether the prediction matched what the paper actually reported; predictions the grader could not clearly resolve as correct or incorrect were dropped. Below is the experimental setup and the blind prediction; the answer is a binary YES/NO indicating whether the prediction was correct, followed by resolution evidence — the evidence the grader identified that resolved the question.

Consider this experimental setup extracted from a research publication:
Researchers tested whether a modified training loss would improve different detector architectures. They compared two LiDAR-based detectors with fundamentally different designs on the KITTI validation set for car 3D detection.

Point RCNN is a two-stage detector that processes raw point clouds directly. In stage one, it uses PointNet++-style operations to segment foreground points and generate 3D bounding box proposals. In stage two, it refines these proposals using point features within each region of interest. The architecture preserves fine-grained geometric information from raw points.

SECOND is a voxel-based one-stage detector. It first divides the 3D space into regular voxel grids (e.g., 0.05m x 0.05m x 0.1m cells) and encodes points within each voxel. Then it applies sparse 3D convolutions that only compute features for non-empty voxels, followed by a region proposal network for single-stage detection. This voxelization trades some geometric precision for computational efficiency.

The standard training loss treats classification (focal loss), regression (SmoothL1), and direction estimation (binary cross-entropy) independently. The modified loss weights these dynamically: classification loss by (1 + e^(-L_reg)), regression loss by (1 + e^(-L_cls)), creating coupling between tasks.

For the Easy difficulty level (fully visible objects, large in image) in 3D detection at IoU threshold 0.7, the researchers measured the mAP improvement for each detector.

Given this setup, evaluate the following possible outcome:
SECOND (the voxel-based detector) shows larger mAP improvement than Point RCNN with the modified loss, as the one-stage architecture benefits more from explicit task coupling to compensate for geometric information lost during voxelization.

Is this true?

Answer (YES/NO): YES